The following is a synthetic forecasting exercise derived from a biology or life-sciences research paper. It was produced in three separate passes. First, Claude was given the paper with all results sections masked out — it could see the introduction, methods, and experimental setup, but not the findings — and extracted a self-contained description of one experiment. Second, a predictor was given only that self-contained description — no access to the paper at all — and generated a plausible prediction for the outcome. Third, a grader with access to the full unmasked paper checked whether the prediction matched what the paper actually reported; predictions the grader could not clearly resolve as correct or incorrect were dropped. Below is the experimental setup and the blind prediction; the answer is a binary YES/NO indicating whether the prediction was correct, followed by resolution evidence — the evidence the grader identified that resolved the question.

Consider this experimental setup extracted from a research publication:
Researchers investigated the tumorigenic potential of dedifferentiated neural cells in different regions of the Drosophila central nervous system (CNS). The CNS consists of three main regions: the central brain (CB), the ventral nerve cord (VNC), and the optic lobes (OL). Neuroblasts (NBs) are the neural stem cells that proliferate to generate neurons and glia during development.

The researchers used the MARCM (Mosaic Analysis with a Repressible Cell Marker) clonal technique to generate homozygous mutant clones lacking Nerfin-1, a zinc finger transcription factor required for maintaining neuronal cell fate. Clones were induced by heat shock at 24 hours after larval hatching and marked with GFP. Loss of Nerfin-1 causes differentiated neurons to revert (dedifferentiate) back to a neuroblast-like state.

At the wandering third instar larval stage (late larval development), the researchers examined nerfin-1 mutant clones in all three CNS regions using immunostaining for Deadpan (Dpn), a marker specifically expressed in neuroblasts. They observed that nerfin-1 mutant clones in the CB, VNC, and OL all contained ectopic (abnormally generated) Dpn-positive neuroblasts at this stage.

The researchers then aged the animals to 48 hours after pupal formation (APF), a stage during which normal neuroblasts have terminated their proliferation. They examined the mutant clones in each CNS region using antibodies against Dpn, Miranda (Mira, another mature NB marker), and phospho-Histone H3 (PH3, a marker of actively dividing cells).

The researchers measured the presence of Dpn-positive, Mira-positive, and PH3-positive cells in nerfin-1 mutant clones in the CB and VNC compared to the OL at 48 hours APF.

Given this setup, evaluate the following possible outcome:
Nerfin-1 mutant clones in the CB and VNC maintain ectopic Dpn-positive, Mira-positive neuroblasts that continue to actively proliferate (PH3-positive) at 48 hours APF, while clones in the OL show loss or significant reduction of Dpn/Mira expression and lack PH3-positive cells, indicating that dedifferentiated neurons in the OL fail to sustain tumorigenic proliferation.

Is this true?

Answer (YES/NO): YES